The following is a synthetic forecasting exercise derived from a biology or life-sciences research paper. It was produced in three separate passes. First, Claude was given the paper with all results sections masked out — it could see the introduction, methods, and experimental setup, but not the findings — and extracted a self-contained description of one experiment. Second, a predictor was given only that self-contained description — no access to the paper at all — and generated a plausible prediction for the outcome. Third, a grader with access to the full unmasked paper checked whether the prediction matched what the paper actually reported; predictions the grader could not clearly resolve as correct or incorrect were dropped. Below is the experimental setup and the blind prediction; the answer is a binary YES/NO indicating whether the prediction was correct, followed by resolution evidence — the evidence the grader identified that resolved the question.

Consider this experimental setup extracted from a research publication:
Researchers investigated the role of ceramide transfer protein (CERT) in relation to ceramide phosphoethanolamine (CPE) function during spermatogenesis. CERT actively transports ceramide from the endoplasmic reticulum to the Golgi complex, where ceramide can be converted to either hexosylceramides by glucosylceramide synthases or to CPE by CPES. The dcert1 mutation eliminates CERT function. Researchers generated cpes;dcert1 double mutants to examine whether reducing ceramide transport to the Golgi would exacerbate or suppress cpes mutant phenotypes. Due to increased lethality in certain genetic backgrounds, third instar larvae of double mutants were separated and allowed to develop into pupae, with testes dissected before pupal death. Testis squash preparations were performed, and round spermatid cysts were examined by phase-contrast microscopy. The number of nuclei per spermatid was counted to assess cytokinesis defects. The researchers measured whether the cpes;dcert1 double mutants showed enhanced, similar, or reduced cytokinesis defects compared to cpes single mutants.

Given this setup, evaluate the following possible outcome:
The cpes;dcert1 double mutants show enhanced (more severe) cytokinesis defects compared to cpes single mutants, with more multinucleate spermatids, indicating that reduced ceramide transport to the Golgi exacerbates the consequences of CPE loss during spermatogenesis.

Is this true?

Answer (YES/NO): NO